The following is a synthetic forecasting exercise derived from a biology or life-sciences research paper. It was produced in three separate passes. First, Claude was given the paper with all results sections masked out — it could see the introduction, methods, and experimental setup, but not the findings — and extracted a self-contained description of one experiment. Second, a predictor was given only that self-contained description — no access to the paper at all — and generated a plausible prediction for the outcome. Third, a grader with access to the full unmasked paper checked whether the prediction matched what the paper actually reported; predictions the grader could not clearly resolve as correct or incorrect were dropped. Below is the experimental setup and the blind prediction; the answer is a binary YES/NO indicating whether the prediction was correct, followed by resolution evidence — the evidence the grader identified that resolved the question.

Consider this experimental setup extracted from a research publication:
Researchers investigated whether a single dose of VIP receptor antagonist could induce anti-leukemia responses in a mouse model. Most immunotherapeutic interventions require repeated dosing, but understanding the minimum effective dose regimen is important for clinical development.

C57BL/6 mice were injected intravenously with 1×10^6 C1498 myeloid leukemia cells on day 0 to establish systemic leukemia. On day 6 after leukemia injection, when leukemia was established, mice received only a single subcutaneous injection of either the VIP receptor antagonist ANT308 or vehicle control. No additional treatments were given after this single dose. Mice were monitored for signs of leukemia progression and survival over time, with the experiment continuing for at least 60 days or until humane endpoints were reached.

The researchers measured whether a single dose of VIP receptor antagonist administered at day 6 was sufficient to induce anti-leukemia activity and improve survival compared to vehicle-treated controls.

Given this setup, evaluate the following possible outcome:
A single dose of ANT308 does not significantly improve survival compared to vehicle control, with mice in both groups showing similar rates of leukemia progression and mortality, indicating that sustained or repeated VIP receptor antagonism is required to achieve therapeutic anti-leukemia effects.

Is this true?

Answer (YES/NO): NO